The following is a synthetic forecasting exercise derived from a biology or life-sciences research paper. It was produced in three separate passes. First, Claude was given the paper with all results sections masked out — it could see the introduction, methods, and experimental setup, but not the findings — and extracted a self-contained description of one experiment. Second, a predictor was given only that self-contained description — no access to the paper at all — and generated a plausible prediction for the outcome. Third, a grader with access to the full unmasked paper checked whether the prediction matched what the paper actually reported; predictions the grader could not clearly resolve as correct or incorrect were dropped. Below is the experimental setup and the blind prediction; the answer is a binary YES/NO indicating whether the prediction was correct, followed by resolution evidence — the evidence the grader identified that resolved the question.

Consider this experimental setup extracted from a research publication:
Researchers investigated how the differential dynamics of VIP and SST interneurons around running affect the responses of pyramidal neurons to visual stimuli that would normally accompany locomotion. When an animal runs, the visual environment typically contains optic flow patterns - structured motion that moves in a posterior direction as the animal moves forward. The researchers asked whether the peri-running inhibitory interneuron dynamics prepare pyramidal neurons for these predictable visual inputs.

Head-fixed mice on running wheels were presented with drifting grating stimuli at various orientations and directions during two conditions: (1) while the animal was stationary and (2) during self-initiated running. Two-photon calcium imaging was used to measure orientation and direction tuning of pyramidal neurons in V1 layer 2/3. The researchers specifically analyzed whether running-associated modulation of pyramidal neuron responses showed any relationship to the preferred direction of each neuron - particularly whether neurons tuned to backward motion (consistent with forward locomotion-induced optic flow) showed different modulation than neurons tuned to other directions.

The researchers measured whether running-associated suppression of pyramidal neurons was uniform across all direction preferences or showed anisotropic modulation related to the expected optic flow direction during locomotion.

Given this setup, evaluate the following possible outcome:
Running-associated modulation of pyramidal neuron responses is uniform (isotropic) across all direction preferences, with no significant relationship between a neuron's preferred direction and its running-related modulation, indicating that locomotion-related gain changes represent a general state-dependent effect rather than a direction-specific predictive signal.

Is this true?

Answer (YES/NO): NO